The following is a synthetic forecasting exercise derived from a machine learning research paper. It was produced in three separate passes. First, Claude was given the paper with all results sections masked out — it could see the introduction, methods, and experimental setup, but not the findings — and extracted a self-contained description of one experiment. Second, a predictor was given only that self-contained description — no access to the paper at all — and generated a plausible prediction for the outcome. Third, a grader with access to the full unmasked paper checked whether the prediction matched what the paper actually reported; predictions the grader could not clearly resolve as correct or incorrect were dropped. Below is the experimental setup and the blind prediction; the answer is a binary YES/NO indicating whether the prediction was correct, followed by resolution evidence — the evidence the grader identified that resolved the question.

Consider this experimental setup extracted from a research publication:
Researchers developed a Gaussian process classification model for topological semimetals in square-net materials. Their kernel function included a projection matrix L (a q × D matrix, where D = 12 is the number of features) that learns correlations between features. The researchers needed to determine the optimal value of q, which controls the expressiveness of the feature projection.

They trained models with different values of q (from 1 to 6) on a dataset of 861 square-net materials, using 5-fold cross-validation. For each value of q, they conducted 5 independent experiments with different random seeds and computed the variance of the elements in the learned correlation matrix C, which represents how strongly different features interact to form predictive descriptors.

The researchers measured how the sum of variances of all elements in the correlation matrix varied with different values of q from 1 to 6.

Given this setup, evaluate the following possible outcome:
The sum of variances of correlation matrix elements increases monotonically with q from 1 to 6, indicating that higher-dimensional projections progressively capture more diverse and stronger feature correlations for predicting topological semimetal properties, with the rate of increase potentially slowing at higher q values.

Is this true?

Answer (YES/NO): NO